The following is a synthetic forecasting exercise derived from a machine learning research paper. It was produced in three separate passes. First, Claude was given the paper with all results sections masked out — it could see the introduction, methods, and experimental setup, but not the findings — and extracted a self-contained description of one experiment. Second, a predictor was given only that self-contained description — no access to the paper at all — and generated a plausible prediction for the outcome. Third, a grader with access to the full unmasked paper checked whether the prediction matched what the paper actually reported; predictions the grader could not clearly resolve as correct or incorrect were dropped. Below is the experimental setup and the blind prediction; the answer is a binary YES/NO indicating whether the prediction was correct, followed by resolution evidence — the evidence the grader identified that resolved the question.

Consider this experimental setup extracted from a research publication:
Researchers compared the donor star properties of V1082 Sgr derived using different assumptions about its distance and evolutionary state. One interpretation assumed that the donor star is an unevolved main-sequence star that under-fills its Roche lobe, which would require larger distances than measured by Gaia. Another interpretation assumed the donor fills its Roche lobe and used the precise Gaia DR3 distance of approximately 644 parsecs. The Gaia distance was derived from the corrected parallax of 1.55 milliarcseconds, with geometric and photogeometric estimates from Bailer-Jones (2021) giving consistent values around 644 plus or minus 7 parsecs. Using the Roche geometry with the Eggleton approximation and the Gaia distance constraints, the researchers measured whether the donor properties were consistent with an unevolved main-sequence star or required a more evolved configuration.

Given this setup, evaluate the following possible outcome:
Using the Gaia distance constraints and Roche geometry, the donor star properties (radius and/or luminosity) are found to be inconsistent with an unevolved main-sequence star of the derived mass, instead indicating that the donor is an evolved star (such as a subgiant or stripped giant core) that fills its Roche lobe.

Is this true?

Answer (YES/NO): YES